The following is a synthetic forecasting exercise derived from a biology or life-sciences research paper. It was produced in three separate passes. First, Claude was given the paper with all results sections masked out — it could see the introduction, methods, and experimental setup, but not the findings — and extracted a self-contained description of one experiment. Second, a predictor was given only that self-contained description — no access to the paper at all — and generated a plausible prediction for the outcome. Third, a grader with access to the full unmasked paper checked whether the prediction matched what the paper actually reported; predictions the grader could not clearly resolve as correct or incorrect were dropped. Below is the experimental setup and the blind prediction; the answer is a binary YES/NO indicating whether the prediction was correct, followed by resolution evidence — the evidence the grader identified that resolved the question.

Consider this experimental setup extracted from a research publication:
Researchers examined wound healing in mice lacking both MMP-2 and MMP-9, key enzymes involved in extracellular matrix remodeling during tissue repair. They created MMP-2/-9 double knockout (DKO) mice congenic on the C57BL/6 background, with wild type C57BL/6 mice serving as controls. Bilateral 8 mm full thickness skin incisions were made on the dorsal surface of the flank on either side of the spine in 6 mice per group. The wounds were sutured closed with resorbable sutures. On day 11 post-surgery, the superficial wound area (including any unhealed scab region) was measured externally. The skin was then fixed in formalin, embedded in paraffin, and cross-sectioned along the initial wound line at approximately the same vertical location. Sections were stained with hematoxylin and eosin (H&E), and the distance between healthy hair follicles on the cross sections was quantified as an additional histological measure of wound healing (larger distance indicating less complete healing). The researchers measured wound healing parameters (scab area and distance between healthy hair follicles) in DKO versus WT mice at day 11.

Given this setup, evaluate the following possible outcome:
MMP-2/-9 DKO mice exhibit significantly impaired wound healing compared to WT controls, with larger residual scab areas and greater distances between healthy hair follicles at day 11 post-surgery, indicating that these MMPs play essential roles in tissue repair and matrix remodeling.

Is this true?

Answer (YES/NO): YES